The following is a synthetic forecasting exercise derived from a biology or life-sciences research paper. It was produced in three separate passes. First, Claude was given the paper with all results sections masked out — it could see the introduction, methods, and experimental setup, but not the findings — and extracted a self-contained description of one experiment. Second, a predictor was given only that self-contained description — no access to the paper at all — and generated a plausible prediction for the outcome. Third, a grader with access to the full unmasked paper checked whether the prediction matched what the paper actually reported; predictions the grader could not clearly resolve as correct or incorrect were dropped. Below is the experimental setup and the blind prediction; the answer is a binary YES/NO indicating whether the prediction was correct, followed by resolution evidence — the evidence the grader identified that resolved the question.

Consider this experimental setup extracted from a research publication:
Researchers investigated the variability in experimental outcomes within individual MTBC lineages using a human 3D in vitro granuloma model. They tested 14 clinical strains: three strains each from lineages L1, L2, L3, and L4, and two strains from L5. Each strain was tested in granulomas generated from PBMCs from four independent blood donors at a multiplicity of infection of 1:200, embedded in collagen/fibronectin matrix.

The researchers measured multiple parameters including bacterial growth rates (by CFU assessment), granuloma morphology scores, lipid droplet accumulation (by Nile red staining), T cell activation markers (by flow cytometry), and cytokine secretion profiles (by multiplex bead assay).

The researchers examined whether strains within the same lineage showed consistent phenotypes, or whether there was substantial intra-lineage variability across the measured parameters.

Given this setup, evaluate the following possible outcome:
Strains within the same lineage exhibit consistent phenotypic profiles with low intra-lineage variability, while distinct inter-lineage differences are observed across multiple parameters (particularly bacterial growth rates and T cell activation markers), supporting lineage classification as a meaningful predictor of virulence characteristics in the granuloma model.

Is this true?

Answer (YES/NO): NO